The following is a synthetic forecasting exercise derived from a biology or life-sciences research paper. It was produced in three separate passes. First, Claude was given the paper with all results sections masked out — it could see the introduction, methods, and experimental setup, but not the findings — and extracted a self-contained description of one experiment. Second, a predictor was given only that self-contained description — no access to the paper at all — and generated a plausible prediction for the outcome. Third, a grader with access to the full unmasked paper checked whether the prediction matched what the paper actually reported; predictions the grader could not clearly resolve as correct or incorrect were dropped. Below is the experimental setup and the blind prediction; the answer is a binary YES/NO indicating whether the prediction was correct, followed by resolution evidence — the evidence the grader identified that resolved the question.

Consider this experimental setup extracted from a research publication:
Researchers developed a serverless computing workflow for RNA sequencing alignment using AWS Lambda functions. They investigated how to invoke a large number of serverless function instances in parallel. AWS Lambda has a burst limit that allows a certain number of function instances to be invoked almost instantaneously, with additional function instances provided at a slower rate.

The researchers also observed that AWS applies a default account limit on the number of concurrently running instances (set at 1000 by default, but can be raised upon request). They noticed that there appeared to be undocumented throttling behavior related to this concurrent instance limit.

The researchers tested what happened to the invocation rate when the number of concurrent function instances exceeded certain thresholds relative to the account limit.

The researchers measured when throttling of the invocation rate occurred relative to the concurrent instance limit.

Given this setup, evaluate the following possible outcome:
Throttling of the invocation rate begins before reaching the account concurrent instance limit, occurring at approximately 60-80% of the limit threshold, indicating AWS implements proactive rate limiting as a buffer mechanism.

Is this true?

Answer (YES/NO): NO